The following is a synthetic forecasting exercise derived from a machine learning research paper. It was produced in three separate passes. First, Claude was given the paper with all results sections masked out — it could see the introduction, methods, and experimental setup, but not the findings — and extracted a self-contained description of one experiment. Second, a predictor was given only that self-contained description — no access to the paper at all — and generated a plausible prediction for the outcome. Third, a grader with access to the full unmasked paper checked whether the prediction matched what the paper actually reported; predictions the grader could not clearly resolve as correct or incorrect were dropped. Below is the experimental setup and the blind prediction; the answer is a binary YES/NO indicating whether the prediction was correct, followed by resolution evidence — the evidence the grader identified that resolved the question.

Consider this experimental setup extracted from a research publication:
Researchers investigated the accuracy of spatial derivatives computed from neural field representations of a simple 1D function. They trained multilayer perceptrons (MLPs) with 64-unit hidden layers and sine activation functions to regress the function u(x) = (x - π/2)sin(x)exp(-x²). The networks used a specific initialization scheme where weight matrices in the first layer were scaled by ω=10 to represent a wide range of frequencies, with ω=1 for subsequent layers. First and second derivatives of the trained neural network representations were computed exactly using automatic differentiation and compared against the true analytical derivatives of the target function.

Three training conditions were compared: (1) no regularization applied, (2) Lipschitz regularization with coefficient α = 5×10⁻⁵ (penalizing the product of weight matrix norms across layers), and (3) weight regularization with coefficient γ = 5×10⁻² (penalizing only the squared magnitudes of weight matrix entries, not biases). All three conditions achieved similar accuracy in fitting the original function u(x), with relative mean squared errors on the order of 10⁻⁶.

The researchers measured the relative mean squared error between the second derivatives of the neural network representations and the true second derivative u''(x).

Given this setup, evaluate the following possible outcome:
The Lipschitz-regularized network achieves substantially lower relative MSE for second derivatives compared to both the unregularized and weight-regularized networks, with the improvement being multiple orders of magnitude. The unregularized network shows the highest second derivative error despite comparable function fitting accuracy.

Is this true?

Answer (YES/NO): NO